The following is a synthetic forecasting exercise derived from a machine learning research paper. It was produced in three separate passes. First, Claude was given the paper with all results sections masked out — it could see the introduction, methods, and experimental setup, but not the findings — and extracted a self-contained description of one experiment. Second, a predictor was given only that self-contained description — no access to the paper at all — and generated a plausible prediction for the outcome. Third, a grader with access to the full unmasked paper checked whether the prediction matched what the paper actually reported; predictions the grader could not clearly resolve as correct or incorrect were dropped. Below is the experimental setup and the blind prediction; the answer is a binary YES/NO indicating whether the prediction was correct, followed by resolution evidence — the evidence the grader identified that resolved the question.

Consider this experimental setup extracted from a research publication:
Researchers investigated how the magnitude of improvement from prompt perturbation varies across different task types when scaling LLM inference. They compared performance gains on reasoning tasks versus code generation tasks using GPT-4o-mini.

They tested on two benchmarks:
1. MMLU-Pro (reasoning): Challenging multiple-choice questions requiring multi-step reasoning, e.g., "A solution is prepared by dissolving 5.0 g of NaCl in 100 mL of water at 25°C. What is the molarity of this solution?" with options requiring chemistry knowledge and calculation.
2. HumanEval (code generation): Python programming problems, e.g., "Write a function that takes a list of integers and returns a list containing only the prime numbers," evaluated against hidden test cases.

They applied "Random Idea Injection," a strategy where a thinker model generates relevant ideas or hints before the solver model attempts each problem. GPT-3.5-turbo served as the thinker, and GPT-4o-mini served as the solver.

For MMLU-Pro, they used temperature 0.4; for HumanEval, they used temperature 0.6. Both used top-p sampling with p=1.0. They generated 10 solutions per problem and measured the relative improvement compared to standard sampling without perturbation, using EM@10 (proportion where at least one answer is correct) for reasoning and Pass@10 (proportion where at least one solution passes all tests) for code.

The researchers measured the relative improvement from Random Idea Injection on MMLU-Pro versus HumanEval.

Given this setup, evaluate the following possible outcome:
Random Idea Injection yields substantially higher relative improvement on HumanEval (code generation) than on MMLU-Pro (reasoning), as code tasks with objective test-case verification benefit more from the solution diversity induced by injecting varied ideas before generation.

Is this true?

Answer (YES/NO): NO